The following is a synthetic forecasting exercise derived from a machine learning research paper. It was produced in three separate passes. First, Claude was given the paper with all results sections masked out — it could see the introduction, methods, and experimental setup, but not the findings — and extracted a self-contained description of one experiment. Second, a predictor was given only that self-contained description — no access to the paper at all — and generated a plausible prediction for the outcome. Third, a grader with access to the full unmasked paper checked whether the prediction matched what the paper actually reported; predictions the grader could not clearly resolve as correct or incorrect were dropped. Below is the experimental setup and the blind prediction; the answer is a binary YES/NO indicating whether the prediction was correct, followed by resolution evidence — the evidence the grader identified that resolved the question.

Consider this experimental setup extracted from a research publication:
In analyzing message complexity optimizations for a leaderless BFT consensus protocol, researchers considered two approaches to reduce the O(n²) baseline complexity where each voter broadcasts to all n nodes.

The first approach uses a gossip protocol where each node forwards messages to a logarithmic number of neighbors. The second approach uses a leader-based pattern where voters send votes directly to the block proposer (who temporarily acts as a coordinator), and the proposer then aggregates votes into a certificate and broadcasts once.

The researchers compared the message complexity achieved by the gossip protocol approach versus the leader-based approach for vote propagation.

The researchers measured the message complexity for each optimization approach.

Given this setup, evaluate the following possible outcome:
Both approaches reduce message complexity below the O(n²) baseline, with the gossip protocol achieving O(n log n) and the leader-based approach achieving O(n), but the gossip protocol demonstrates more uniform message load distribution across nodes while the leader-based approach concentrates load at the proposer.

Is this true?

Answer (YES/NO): NO